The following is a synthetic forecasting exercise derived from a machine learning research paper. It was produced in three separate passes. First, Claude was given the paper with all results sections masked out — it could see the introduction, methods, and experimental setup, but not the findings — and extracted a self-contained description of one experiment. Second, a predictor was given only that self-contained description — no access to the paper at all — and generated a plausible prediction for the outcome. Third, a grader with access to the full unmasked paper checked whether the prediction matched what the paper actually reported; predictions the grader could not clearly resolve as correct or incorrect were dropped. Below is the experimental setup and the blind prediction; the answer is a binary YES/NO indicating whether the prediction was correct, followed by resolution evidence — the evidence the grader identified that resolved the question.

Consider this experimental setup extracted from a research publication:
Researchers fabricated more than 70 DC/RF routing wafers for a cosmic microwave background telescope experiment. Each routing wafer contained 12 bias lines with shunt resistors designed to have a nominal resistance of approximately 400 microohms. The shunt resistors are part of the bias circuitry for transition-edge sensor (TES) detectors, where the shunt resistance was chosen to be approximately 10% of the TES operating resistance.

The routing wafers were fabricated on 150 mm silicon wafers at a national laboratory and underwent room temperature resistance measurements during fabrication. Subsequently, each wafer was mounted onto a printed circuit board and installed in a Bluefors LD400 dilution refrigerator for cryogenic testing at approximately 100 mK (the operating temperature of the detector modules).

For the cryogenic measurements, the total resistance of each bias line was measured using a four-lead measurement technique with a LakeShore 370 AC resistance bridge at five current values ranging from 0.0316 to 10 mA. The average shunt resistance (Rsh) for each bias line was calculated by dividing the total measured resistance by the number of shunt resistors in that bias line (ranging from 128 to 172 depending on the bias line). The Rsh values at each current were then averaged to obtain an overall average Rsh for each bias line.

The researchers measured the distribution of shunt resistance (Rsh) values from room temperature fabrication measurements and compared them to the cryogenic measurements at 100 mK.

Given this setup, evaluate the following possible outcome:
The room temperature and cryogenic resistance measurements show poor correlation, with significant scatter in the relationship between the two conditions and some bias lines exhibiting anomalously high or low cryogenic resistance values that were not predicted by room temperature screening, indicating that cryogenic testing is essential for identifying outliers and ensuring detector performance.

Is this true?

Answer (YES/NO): NO